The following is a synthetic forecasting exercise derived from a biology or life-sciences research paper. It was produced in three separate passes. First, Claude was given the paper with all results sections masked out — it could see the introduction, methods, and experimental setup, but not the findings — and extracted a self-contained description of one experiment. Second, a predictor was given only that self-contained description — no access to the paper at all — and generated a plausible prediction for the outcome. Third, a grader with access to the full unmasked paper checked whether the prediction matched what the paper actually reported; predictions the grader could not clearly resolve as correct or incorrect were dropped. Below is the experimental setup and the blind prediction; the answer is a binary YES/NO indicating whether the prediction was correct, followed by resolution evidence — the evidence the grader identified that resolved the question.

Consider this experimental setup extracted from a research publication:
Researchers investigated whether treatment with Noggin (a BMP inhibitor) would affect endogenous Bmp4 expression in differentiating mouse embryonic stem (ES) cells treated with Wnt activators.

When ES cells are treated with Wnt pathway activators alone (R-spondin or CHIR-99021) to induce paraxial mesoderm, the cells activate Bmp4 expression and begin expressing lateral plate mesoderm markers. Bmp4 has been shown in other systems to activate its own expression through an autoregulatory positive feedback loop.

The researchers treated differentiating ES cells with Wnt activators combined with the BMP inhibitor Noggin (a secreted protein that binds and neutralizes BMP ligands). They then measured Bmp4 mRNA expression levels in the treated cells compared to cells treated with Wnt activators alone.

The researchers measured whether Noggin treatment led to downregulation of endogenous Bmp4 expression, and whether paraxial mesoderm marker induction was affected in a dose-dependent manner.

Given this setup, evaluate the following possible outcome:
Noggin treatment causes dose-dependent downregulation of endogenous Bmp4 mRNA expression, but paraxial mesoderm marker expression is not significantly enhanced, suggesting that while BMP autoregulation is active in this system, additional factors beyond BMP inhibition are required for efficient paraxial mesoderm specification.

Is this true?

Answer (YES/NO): NO